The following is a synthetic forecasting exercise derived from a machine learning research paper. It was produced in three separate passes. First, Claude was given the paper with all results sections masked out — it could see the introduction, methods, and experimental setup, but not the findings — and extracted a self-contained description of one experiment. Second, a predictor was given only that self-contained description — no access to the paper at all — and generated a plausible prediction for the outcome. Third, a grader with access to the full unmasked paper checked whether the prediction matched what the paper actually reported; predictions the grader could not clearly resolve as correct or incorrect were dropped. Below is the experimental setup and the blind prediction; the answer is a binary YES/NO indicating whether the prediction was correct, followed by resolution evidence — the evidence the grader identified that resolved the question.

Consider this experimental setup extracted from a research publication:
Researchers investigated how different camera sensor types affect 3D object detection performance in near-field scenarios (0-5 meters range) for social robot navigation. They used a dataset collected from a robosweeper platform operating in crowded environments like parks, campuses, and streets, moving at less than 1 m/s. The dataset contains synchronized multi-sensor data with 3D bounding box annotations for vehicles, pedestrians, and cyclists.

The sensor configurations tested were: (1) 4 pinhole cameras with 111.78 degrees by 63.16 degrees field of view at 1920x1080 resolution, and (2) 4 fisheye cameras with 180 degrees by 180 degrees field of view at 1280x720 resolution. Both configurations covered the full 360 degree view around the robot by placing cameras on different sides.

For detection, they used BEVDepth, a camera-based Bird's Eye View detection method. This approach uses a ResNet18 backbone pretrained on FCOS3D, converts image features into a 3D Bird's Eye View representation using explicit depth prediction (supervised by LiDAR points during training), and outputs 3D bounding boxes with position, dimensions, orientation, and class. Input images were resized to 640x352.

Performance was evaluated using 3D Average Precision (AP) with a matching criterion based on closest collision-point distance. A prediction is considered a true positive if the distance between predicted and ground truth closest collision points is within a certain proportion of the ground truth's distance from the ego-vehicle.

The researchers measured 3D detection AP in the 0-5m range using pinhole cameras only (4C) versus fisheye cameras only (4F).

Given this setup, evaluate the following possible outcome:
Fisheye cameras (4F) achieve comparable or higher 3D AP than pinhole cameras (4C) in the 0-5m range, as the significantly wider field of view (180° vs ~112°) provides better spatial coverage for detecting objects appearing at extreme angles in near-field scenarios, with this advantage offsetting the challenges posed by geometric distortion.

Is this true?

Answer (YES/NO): YES